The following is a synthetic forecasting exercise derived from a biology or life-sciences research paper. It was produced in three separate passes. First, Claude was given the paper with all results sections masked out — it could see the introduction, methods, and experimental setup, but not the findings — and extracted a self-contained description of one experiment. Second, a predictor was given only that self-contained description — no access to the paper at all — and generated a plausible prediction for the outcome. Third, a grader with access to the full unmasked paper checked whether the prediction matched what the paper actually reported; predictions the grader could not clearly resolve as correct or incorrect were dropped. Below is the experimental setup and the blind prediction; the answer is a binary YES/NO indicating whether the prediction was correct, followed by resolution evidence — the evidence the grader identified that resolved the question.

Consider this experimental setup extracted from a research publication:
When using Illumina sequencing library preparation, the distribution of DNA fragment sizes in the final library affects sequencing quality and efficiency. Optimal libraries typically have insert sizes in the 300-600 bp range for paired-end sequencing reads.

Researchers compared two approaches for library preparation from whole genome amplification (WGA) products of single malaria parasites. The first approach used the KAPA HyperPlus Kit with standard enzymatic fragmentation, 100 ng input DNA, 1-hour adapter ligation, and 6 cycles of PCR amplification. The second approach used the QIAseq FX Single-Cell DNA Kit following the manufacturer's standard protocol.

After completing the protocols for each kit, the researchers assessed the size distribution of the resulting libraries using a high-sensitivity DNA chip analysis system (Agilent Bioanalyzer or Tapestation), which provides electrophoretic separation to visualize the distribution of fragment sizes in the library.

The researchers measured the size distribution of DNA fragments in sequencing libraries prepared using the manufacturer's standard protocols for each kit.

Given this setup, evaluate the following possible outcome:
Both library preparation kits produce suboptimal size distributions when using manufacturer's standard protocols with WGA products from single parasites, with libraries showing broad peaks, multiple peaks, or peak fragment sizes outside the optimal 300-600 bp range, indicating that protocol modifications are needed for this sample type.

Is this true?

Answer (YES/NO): NO